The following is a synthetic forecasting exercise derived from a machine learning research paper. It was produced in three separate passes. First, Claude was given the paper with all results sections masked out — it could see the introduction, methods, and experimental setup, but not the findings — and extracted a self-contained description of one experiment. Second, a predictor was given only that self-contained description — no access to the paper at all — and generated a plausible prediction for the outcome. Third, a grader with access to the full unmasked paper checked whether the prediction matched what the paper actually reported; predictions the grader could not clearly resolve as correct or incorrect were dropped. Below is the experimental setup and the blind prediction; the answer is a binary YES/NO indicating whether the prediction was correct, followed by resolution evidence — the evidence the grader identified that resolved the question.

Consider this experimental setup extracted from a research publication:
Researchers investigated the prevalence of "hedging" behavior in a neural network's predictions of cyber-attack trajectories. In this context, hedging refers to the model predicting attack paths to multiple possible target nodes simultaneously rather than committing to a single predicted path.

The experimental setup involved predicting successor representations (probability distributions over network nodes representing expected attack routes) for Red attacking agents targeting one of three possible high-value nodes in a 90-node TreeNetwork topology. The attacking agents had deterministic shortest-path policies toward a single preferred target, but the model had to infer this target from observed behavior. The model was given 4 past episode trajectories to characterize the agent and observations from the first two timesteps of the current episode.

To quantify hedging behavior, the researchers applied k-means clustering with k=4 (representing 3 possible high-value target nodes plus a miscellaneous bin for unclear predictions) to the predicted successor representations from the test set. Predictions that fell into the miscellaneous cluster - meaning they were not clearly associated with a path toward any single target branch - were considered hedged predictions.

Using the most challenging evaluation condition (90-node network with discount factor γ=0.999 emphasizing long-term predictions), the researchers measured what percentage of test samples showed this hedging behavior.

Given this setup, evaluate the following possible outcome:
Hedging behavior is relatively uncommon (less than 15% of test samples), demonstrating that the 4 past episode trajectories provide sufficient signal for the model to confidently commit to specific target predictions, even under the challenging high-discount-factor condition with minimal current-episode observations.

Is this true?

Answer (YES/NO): NO